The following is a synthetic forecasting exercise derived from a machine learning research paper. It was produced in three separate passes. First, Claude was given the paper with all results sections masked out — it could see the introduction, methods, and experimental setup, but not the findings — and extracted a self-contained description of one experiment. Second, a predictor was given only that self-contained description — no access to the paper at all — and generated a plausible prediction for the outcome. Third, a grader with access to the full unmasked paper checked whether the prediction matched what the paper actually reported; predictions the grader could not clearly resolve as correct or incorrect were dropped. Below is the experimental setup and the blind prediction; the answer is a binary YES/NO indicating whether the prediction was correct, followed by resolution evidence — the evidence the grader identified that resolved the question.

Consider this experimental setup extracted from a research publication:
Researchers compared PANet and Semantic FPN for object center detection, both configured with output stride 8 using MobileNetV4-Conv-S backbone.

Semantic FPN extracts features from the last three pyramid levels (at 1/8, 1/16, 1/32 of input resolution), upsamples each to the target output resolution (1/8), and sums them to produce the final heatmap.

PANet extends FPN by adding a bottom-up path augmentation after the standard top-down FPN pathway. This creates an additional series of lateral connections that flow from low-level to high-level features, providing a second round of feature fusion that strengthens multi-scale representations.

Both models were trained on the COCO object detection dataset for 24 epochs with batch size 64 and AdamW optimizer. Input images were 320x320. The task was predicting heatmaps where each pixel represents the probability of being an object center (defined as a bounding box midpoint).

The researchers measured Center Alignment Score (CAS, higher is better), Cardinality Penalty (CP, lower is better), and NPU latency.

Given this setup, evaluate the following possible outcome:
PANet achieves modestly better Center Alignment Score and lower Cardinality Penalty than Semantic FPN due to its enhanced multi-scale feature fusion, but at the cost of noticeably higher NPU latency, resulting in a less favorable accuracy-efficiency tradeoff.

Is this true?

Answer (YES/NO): NO